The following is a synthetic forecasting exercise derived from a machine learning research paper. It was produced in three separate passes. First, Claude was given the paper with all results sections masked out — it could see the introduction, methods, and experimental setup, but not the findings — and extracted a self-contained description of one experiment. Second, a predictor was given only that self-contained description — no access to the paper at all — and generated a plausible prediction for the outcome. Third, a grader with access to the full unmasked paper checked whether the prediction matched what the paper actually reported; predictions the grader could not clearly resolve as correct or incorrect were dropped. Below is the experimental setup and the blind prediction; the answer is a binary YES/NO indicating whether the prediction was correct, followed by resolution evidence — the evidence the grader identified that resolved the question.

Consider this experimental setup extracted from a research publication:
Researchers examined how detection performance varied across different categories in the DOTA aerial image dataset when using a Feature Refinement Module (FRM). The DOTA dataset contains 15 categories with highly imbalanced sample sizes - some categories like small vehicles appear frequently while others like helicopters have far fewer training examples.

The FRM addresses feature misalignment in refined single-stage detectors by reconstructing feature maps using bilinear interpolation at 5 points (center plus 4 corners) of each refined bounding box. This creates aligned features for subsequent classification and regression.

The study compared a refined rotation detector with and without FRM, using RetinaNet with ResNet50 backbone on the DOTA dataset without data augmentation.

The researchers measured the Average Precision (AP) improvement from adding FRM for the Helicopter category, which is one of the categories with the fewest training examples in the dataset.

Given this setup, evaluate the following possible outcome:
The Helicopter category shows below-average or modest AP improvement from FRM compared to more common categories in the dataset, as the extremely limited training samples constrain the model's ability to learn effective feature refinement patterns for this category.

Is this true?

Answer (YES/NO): NO